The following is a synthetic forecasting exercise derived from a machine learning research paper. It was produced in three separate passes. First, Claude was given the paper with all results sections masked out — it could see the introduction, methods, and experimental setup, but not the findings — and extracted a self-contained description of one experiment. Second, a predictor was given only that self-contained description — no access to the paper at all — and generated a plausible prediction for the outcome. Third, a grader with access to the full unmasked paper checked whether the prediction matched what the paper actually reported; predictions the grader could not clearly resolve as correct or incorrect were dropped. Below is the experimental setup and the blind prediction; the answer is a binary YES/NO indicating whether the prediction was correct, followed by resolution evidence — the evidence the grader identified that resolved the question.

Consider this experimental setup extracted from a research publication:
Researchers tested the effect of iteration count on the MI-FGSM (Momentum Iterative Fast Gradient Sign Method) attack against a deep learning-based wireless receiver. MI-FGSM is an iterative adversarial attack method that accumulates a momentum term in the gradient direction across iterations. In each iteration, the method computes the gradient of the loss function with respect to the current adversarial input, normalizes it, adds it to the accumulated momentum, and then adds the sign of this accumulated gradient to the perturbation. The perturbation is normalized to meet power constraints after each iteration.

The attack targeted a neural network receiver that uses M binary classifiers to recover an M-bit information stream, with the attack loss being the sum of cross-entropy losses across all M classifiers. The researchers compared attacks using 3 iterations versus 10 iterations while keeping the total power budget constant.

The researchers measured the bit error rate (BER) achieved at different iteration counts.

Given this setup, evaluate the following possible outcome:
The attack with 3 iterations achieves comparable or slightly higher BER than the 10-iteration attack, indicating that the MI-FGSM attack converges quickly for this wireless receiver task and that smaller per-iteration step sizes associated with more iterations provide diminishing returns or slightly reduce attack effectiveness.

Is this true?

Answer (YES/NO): NO